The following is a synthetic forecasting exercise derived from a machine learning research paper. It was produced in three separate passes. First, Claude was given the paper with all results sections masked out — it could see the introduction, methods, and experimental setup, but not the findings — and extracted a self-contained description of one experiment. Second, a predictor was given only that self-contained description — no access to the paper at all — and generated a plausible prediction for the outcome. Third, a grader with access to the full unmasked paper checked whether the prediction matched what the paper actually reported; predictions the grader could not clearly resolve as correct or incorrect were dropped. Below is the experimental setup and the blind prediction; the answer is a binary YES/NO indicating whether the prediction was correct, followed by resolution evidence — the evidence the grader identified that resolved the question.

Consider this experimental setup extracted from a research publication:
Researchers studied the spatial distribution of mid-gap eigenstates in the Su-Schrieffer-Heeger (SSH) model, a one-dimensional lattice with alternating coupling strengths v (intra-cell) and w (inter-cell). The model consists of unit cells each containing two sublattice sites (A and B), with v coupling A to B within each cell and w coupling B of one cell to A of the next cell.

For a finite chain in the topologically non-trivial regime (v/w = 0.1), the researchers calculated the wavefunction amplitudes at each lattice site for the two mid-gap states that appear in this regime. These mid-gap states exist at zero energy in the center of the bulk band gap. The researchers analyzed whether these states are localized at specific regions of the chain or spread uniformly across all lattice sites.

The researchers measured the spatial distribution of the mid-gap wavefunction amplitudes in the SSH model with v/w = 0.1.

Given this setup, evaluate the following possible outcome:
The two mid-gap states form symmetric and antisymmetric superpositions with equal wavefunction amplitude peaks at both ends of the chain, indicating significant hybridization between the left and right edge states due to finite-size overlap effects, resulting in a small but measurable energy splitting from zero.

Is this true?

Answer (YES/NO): NO